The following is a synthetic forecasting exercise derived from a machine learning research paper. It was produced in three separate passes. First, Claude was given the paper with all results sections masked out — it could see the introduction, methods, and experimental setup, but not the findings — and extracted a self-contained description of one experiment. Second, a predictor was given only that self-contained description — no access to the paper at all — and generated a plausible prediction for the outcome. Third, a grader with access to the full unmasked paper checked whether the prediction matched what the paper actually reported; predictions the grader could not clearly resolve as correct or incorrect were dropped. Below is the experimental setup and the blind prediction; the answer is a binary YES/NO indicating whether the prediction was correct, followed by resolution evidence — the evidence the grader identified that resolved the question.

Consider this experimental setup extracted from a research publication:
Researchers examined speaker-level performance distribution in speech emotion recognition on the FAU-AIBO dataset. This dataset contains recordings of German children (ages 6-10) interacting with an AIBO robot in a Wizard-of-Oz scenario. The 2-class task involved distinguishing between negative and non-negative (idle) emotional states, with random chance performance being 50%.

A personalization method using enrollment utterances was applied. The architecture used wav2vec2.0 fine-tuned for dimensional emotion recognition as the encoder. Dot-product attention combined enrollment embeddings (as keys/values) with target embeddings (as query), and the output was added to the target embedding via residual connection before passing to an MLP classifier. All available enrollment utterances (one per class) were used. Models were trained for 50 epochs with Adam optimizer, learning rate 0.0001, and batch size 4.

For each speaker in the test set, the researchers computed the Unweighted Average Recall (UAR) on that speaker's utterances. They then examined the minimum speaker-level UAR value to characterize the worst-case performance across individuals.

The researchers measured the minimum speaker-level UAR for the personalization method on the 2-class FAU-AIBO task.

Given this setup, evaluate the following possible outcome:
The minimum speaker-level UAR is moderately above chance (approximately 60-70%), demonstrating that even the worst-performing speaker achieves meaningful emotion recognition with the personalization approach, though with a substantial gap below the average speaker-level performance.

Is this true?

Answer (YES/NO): NO